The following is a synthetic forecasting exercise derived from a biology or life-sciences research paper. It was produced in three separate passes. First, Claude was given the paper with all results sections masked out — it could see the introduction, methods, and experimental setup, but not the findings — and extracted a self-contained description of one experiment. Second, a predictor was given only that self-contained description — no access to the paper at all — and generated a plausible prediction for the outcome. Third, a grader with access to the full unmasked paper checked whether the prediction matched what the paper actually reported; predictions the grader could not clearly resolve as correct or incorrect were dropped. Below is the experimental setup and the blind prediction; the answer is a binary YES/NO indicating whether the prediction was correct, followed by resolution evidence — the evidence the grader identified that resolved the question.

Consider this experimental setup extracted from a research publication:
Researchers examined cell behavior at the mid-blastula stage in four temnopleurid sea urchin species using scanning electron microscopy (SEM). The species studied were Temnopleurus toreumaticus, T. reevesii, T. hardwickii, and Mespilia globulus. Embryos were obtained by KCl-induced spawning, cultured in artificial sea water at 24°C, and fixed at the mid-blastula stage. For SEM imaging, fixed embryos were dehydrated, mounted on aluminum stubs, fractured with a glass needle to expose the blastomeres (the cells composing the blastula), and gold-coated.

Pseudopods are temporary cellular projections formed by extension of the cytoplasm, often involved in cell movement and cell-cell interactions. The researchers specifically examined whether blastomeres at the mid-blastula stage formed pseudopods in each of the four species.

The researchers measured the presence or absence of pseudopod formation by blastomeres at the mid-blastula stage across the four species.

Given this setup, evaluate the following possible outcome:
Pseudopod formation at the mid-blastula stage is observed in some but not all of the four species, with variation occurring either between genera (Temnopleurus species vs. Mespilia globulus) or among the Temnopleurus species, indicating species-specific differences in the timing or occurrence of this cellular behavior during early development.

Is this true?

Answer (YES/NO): YES